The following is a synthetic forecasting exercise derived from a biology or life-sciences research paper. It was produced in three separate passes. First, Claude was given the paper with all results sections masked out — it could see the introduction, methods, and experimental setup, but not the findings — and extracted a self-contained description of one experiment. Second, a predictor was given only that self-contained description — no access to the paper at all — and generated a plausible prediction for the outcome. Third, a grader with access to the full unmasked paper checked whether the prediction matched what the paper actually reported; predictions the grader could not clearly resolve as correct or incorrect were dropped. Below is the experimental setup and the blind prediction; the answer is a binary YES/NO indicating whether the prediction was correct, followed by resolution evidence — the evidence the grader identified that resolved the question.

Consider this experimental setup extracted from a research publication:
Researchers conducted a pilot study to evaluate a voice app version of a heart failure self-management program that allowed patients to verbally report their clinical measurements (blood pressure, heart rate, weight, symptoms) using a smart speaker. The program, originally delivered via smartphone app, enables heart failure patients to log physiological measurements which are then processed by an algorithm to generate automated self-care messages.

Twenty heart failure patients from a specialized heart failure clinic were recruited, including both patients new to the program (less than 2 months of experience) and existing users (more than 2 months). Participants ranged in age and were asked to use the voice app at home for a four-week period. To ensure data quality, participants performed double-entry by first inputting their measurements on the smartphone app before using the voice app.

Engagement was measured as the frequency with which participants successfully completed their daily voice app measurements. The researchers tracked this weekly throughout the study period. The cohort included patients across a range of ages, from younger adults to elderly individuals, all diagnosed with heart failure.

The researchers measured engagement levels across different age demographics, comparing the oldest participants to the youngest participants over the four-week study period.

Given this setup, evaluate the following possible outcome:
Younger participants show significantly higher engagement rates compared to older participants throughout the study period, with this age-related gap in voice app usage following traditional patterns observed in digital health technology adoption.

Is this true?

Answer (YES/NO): NO